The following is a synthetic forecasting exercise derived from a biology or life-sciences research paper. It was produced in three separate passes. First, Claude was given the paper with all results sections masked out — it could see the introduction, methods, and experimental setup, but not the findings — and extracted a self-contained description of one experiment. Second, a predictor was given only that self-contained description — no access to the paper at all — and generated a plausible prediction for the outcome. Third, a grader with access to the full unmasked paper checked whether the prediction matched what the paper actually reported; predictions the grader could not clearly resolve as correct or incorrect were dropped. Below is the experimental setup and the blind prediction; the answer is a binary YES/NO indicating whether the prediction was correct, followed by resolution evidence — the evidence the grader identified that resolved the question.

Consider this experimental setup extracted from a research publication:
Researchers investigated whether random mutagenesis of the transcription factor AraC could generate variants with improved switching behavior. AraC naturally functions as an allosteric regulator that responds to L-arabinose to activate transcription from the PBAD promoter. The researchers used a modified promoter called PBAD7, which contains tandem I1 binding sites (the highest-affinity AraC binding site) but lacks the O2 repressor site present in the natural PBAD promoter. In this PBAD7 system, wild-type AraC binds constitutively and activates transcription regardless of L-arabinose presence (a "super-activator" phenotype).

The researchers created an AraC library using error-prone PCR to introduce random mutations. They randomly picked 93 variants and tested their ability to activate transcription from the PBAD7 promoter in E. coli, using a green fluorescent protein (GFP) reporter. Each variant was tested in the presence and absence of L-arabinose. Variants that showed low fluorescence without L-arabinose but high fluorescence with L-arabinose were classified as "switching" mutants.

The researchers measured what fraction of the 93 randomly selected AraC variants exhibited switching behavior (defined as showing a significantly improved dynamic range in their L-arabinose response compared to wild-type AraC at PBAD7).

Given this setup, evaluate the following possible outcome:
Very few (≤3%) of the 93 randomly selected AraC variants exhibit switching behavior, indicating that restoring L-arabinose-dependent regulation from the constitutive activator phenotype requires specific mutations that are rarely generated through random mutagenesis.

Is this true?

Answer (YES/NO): NO